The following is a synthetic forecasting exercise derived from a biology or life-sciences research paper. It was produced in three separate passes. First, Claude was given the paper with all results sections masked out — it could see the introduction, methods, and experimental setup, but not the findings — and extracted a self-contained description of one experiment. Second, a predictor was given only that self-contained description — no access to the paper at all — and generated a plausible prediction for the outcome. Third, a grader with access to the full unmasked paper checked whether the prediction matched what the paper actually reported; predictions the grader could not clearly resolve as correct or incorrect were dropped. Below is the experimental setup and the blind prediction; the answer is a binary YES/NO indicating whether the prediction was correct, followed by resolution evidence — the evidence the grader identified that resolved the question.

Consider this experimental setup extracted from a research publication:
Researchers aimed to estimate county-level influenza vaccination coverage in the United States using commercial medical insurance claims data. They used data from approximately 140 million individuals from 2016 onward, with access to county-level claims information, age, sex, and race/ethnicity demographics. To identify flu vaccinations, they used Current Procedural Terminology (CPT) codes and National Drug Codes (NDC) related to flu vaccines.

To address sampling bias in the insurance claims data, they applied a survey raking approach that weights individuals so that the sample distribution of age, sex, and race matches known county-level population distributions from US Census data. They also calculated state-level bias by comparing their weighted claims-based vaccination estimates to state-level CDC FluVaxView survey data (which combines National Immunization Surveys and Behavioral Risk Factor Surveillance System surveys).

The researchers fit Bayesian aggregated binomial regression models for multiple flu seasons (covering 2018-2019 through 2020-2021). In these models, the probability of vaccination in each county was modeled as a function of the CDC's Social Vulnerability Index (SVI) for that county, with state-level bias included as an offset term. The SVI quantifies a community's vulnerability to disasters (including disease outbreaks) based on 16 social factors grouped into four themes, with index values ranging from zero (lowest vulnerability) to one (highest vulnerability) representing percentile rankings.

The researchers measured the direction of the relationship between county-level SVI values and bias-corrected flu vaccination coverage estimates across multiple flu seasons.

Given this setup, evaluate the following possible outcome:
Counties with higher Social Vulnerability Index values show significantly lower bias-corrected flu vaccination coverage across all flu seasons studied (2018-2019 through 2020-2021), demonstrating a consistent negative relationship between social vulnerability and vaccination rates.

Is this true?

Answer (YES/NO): YES